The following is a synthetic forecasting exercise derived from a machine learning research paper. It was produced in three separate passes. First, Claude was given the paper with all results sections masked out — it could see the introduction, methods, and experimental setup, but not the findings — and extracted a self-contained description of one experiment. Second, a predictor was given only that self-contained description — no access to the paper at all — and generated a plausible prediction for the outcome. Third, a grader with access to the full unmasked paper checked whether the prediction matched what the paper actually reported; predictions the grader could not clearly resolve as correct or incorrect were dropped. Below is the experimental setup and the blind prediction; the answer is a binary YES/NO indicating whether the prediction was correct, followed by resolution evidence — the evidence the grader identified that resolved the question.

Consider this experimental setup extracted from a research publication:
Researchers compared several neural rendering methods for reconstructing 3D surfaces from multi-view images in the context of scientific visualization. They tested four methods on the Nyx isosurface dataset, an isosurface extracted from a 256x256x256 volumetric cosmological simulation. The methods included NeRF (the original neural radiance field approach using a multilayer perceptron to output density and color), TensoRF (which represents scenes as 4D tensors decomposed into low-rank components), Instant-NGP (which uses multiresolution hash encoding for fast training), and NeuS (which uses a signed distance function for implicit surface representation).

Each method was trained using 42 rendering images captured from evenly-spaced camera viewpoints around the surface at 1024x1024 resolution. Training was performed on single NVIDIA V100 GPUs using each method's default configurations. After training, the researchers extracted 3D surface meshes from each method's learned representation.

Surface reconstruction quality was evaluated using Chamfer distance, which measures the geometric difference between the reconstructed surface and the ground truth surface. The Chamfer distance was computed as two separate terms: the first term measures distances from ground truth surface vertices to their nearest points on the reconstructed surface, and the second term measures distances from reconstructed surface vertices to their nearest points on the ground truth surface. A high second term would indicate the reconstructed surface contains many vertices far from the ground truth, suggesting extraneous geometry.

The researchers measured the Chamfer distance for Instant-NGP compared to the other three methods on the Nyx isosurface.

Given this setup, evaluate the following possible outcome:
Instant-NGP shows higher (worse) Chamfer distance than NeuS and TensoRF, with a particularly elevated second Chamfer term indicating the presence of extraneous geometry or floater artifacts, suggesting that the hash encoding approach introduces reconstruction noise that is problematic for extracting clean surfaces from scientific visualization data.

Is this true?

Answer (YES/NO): YES